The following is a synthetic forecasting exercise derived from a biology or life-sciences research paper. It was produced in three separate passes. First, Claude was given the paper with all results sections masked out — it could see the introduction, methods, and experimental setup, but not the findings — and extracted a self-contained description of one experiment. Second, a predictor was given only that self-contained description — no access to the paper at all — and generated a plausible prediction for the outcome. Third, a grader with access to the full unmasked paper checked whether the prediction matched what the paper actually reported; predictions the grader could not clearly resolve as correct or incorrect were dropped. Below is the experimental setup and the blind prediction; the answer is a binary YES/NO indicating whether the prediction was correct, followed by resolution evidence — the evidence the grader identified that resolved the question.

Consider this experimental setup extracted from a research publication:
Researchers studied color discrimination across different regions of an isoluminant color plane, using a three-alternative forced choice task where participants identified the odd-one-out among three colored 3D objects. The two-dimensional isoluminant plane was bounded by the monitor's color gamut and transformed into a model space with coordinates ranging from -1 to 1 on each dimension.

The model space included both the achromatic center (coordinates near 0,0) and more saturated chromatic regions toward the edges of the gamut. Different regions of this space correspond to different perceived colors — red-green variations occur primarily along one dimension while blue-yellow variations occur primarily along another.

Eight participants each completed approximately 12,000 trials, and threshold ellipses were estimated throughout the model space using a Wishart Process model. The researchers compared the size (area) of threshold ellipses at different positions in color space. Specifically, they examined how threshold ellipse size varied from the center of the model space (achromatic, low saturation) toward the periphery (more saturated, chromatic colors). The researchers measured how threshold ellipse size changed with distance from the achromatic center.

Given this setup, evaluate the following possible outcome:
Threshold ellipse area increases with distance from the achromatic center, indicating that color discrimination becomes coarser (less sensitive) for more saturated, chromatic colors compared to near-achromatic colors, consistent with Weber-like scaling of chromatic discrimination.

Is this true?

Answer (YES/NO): YES